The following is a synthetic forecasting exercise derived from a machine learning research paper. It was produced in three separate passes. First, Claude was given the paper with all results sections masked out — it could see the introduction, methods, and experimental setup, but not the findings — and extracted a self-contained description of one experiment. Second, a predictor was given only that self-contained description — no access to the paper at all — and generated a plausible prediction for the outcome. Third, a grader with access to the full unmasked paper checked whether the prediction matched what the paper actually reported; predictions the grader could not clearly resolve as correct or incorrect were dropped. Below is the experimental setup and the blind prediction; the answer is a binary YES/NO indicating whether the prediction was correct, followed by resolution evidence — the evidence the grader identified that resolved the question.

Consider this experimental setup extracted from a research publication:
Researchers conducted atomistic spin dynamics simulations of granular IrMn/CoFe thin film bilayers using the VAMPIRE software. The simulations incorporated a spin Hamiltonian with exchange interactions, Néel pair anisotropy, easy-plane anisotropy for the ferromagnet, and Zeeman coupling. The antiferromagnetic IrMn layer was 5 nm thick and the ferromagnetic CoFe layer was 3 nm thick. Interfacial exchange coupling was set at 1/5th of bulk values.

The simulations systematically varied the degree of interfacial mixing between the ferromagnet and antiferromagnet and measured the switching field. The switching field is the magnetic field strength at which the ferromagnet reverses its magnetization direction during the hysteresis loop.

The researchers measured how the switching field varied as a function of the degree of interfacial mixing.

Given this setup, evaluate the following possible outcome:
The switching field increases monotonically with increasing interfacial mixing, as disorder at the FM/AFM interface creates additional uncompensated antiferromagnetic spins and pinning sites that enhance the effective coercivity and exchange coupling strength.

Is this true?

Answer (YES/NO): NO